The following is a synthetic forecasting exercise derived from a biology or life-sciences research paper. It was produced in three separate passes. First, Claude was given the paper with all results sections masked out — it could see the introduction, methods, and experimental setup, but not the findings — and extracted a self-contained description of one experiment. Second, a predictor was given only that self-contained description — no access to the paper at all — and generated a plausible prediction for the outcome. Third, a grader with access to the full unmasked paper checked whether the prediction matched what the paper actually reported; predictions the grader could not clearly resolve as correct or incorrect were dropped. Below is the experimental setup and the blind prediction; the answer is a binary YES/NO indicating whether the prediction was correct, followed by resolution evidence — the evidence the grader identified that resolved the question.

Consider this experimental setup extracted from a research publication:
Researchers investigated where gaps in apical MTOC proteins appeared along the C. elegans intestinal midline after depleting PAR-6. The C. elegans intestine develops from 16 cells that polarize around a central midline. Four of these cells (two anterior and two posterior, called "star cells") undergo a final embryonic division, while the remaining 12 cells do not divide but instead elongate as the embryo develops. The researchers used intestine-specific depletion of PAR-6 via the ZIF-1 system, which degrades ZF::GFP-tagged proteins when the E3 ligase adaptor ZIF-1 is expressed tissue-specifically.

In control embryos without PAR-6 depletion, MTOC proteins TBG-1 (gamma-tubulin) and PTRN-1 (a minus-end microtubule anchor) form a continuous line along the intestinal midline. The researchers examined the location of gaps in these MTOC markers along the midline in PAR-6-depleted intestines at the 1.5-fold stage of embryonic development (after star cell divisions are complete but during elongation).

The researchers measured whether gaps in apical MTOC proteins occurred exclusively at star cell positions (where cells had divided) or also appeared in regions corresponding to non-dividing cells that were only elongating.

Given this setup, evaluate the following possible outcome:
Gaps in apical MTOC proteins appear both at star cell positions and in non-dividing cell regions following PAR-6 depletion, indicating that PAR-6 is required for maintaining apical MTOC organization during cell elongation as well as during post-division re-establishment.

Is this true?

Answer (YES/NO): YES